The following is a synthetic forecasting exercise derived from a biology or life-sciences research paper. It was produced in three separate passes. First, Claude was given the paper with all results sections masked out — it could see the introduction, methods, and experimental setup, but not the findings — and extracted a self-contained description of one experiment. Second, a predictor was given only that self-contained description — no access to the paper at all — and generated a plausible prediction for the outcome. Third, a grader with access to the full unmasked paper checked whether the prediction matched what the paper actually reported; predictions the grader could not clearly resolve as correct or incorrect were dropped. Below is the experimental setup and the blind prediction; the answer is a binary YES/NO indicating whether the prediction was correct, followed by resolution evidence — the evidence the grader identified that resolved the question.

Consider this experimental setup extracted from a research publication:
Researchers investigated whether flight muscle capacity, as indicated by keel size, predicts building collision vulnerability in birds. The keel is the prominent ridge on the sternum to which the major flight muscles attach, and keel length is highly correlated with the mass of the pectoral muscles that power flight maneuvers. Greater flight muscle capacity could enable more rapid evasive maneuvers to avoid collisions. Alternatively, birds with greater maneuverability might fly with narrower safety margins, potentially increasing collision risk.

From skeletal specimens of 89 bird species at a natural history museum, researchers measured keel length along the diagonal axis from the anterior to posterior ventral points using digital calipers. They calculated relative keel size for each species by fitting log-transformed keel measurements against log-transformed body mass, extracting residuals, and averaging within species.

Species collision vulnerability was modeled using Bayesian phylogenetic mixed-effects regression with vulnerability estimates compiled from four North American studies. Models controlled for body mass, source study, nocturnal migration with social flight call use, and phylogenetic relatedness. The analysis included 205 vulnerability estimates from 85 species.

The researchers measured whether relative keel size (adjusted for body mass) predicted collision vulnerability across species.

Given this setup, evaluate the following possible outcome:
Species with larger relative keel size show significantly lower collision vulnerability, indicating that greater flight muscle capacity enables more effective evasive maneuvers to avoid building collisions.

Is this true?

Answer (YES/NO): NO